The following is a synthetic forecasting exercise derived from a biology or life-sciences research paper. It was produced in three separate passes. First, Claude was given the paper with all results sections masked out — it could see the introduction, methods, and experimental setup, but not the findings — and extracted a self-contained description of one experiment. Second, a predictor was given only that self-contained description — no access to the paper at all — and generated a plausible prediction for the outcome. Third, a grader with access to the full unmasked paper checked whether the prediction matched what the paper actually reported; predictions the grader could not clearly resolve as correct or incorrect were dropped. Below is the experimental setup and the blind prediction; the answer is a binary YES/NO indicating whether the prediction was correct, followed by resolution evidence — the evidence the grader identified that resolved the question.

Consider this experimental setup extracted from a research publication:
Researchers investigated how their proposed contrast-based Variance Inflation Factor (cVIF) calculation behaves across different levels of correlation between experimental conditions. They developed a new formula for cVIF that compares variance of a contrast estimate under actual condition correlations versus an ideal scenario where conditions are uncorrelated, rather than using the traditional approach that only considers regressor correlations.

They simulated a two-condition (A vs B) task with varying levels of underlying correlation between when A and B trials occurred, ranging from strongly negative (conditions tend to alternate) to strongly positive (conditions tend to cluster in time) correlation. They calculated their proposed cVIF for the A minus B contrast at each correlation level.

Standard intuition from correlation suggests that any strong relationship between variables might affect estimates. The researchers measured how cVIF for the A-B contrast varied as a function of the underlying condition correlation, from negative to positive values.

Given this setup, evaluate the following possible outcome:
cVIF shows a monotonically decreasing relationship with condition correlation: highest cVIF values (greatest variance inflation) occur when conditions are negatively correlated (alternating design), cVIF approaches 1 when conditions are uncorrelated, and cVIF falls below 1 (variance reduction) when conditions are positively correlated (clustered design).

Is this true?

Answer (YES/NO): NO